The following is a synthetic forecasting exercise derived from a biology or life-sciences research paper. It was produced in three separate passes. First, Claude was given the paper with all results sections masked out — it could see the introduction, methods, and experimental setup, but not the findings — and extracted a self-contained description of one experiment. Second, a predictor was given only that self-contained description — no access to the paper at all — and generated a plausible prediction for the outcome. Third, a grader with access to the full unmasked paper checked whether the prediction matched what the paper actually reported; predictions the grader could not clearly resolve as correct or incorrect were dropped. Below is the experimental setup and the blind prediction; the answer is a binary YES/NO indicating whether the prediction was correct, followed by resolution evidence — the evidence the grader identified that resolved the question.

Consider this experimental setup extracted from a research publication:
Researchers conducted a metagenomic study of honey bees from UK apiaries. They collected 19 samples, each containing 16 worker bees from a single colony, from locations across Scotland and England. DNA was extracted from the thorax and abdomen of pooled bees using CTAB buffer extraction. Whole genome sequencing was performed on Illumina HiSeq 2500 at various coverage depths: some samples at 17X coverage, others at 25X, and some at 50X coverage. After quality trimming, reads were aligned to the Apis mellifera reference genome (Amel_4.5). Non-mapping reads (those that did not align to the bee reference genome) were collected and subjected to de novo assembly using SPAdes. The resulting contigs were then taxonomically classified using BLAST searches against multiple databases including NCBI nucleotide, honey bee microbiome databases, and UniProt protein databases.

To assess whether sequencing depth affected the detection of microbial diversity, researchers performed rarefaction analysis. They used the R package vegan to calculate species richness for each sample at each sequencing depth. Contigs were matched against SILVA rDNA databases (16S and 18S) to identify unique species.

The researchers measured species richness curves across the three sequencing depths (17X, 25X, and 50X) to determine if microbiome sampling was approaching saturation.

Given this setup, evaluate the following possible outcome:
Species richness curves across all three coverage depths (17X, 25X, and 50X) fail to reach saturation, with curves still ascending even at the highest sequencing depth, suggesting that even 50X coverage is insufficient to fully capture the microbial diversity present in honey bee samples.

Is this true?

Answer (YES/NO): NO